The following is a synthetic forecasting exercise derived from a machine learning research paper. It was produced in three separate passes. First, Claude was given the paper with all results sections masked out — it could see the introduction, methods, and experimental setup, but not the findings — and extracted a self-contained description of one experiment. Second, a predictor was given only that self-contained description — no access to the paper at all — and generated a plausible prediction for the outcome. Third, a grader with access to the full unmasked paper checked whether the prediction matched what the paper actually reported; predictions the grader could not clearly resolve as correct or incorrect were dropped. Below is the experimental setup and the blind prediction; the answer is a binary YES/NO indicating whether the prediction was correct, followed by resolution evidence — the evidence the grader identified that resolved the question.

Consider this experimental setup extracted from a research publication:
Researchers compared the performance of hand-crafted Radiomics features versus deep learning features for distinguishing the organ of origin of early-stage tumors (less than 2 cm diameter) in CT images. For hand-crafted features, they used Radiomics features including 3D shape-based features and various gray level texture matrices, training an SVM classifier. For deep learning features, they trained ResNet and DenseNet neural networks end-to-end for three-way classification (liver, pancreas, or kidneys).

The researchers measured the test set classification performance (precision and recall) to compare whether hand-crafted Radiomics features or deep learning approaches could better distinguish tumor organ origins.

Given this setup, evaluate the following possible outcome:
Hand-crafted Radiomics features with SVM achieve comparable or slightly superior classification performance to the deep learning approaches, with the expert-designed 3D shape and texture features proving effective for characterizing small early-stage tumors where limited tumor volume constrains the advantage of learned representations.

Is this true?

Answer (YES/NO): NO